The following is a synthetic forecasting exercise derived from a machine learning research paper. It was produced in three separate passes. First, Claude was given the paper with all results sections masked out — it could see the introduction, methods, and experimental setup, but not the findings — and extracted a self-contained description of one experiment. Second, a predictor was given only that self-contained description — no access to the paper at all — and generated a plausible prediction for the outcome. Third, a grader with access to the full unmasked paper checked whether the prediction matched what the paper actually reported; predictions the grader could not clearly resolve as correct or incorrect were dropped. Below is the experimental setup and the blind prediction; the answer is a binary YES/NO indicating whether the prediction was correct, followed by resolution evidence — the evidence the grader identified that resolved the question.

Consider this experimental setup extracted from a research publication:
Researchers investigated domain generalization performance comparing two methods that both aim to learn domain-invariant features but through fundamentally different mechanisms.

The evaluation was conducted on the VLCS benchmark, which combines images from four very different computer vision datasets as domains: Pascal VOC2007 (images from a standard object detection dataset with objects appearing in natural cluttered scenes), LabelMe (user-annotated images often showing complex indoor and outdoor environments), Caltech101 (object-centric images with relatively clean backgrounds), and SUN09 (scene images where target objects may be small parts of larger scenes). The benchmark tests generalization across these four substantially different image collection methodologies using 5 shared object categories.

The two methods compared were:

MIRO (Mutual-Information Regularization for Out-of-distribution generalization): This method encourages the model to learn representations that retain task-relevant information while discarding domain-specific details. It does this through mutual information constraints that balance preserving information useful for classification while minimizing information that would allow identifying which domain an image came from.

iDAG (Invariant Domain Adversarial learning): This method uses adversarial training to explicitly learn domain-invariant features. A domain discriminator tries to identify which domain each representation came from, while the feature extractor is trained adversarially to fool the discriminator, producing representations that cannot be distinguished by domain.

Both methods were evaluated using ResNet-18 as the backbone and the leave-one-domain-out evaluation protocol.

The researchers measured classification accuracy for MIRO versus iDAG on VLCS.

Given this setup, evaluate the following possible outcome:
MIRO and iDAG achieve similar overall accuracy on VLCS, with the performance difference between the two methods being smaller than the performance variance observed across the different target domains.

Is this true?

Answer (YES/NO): NO